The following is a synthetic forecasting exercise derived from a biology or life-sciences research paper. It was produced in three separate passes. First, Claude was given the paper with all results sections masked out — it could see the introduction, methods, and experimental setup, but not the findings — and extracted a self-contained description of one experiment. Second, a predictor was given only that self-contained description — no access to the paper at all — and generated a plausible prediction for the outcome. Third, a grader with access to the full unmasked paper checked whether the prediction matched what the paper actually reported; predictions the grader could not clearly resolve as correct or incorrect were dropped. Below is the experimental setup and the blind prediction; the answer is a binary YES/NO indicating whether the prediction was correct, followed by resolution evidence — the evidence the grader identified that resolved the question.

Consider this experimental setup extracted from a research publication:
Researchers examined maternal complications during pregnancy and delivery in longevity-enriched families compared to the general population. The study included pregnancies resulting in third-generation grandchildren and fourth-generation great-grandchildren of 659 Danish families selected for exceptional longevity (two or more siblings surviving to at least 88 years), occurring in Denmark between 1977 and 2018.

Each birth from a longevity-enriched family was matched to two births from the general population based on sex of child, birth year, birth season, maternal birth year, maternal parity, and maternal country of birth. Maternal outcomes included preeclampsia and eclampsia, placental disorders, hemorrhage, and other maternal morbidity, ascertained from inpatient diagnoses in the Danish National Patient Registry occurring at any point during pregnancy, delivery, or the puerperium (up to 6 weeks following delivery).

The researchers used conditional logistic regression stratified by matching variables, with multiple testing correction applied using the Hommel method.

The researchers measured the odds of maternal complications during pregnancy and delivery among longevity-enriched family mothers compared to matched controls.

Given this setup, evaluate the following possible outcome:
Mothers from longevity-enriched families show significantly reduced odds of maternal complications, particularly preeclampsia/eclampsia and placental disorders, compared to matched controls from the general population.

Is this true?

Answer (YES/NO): NO